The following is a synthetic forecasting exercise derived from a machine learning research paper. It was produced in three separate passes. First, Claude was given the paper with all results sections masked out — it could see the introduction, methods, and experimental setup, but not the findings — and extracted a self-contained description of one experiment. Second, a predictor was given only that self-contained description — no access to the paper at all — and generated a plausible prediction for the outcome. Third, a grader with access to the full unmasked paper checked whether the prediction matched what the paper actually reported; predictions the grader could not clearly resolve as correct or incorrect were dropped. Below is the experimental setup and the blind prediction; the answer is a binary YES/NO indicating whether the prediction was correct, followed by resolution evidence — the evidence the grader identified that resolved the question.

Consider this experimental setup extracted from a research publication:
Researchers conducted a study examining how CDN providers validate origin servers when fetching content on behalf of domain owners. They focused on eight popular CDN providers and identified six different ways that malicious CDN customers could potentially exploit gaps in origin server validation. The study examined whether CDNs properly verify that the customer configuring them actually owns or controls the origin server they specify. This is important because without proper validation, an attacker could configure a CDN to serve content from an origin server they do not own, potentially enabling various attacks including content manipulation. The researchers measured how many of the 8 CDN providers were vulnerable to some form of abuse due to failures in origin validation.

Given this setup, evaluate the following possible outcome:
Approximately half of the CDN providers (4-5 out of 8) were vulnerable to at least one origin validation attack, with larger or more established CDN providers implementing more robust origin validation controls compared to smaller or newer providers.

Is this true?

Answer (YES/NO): NO